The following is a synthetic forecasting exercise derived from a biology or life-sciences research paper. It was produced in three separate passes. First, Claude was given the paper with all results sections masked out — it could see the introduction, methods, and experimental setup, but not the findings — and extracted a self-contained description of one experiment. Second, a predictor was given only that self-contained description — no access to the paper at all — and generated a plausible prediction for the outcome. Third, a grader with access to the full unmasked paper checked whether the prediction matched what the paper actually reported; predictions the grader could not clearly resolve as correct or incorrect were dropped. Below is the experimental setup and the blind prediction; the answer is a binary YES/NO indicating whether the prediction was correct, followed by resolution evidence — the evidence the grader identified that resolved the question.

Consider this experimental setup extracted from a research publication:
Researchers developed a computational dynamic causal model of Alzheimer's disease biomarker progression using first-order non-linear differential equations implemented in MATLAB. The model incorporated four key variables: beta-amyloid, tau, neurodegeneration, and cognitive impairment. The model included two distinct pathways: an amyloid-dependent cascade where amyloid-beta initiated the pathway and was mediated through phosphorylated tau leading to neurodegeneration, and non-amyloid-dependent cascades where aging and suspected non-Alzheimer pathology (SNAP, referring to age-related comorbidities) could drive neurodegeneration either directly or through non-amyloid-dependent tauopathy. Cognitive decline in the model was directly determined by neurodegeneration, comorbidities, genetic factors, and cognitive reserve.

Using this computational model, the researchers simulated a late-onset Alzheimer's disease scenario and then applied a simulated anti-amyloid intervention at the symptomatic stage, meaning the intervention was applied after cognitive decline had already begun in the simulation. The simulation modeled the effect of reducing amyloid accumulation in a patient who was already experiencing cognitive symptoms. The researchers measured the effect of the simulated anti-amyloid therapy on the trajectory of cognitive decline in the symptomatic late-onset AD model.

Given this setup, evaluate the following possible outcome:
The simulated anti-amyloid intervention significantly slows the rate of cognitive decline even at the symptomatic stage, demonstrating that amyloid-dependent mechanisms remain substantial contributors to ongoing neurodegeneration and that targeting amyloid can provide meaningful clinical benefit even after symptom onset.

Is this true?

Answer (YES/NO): NO